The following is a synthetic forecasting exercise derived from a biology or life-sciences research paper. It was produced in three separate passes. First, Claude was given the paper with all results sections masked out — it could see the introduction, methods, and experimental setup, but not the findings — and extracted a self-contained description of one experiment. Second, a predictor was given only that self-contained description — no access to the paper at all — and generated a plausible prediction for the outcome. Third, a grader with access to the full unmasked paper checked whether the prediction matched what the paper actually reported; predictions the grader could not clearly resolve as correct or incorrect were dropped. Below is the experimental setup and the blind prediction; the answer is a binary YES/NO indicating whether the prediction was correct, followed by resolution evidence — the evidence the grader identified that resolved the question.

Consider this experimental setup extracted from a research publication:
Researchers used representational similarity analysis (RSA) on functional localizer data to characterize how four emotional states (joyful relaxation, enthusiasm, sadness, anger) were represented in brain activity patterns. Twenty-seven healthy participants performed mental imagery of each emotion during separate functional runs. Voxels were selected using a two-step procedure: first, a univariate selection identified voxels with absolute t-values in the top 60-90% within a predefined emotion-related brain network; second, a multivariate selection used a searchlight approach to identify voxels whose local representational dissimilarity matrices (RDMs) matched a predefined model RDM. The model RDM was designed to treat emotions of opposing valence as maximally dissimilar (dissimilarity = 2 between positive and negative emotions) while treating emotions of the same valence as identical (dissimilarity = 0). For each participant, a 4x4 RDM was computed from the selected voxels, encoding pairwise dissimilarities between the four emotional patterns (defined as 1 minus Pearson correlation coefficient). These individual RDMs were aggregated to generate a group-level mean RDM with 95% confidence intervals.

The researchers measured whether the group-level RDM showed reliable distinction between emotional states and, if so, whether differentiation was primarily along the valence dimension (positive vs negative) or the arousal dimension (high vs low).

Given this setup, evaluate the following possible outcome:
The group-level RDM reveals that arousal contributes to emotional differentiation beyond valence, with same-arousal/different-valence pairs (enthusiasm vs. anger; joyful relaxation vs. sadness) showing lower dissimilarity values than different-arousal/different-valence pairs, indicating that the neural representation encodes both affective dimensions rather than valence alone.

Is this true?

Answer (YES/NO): NO